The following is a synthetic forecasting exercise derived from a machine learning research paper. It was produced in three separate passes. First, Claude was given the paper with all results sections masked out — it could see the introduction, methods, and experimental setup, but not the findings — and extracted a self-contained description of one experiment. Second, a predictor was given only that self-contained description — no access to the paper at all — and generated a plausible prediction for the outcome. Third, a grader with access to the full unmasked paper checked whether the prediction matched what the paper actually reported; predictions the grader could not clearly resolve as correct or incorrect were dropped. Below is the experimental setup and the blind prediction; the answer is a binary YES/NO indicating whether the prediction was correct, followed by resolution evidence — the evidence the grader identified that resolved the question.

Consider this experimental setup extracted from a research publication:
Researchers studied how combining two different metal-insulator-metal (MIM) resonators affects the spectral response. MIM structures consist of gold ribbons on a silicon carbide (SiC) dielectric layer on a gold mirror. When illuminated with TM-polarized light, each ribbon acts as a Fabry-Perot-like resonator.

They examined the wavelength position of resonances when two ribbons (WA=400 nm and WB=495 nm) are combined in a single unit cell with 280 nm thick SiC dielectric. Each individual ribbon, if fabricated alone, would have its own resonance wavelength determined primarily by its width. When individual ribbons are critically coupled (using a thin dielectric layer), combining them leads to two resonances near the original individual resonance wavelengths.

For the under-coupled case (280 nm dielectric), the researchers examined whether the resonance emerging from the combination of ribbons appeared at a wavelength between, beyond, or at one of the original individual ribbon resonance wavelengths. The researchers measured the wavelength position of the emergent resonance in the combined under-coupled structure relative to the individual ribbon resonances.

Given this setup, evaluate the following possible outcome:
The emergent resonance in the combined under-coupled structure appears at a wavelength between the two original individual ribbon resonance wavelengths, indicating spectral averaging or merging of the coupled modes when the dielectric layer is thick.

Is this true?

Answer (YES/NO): NO